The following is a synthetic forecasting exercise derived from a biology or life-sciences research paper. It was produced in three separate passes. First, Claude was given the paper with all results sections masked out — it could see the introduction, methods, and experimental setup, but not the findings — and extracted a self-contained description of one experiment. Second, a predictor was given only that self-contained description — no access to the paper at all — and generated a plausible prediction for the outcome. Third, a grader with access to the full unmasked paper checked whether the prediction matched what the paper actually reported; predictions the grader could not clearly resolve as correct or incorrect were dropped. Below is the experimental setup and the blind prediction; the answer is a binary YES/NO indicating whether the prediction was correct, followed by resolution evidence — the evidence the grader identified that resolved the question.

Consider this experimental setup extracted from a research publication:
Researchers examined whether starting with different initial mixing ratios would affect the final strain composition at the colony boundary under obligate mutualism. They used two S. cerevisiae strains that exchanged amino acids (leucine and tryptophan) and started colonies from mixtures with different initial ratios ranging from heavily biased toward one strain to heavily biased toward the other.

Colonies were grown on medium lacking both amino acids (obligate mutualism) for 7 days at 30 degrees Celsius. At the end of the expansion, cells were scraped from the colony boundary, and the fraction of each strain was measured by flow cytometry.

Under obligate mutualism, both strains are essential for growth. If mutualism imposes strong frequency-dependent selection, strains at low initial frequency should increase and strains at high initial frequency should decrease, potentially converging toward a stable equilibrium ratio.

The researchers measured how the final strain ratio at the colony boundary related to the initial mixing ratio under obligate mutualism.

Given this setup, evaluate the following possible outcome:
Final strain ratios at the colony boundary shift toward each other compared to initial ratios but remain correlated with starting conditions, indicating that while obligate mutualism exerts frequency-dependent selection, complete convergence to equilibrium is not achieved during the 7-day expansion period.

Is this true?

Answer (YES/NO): NO